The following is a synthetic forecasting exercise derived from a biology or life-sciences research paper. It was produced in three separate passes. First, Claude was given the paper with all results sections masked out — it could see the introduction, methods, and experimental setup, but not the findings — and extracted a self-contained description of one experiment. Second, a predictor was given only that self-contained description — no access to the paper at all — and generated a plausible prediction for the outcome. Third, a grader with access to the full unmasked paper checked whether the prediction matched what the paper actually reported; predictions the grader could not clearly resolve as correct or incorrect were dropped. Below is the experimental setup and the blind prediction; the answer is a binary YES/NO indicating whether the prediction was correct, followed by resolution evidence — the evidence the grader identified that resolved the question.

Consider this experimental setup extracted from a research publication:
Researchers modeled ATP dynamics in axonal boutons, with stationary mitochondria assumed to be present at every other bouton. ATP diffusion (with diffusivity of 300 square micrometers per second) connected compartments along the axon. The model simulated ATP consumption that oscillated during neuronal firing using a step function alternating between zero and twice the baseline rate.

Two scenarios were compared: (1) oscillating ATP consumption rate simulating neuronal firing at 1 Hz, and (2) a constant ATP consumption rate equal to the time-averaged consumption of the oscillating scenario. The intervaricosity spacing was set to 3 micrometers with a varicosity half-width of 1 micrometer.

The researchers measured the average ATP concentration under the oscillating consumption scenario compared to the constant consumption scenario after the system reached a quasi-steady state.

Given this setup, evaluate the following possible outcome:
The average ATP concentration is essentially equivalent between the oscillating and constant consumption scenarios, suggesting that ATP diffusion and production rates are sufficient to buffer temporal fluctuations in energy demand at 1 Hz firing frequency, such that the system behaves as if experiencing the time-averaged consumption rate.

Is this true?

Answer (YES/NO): NO